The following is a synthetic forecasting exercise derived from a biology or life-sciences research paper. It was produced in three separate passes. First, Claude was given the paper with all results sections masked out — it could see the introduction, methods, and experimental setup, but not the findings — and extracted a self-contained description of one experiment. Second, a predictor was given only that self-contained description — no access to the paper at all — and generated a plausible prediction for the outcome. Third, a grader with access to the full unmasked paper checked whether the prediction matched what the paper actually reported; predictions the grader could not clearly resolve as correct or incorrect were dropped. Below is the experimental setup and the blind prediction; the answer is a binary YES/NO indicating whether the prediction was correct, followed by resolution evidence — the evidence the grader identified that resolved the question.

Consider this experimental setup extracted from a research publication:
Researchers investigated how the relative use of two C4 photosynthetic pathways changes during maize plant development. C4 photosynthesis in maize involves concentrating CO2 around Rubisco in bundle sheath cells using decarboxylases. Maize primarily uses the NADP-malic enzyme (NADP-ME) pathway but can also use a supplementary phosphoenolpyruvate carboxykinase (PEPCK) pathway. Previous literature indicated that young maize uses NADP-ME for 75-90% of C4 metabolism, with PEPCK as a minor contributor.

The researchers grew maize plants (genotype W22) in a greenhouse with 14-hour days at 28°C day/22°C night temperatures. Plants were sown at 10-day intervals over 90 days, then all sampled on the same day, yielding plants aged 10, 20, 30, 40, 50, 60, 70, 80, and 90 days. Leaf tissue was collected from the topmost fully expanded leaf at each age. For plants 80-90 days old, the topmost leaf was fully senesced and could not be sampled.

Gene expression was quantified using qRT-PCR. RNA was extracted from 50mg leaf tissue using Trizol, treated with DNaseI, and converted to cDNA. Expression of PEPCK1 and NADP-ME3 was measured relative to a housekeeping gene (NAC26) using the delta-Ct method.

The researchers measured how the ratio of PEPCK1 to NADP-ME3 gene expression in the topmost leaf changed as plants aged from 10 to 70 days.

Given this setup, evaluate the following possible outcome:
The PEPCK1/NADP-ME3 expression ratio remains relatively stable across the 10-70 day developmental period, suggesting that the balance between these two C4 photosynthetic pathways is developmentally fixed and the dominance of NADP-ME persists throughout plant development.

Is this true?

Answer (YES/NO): NO